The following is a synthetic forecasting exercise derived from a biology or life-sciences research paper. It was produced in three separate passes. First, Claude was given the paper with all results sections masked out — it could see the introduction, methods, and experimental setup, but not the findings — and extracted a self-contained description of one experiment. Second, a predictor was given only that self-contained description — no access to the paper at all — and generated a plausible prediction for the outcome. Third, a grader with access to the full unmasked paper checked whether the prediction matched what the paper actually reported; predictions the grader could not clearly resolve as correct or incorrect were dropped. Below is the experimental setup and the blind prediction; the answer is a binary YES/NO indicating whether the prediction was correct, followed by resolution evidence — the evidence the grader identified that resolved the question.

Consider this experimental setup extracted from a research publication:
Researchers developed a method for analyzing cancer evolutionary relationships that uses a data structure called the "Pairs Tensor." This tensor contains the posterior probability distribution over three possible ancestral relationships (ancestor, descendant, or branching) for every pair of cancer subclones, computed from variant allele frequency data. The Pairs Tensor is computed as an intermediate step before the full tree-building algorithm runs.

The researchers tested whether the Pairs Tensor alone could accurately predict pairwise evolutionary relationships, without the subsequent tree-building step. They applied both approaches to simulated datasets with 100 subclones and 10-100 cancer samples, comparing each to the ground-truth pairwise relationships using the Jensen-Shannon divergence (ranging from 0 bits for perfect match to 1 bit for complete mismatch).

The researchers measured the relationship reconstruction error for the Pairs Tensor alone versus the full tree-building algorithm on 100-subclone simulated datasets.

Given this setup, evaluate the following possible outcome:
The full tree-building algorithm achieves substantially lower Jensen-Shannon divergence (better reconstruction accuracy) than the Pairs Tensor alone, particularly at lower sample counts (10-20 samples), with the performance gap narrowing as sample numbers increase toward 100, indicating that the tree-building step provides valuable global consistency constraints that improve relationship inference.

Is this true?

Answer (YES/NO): NO